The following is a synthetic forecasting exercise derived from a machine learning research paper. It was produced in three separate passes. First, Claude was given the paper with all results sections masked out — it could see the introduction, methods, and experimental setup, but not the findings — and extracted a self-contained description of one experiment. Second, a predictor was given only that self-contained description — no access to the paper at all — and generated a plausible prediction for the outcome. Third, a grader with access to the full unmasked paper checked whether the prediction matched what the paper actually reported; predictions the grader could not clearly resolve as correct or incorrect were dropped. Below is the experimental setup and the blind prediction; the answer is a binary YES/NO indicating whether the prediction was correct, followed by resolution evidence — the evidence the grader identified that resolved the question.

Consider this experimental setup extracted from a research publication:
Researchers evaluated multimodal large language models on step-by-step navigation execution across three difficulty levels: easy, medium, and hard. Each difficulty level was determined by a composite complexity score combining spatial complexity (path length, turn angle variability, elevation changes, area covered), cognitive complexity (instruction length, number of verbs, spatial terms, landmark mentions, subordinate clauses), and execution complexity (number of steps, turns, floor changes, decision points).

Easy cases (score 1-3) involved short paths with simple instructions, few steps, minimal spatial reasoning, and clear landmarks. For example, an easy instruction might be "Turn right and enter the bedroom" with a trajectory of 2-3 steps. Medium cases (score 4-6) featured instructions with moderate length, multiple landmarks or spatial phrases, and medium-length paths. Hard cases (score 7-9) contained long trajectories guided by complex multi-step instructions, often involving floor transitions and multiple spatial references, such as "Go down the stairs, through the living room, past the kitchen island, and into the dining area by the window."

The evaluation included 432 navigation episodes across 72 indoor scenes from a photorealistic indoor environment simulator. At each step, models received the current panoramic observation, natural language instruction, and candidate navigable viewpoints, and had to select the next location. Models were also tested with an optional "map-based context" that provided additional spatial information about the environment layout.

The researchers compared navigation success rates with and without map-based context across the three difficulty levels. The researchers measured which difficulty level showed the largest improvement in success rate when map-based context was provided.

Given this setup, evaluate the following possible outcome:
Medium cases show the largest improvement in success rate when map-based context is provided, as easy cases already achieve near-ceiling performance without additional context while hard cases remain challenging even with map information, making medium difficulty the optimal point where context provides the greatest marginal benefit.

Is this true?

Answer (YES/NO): YES